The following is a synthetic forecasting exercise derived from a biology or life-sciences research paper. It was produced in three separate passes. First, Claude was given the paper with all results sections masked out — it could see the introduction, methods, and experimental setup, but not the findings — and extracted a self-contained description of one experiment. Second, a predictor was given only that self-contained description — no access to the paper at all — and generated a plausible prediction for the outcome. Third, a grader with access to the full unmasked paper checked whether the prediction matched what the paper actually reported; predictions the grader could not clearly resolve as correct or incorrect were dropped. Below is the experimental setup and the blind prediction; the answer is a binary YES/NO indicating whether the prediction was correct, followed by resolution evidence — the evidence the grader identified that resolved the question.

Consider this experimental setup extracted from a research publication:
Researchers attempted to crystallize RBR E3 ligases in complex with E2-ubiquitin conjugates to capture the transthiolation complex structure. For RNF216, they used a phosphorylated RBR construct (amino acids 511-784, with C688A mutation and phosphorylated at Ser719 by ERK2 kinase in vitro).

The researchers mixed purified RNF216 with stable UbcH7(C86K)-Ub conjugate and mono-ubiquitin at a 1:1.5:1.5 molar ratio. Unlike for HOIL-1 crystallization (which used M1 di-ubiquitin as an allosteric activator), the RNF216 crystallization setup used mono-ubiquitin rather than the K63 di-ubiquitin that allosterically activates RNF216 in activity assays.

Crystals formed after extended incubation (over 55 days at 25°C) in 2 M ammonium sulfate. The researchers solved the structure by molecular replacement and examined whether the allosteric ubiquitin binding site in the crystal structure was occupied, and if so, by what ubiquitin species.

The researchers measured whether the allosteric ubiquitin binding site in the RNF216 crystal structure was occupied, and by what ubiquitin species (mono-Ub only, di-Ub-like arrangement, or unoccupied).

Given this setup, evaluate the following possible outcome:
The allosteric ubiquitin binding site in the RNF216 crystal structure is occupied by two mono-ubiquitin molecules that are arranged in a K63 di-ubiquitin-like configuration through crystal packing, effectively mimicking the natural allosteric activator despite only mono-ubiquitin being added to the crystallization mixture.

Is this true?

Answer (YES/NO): NO